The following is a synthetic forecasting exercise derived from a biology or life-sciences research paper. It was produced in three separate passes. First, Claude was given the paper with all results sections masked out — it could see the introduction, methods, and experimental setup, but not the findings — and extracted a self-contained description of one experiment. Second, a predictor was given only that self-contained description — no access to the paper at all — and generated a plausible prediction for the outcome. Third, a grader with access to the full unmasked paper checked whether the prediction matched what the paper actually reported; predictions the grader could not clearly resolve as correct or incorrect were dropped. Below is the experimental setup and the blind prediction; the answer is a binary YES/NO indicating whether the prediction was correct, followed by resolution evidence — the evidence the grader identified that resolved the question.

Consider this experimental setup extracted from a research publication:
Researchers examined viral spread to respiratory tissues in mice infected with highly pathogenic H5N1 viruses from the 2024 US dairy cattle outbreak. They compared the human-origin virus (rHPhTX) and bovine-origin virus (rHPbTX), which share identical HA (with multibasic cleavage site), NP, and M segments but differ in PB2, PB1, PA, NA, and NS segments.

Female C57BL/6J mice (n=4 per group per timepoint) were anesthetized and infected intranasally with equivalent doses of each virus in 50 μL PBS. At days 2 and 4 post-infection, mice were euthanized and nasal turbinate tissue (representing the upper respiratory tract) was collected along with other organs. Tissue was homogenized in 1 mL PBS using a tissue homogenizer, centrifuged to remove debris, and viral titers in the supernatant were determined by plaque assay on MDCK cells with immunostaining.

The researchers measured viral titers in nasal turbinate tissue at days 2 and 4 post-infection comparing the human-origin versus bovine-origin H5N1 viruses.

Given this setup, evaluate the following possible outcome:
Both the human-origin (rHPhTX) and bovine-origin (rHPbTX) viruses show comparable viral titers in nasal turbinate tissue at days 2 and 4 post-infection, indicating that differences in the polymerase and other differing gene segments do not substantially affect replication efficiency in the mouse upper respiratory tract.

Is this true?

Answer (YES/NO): NO